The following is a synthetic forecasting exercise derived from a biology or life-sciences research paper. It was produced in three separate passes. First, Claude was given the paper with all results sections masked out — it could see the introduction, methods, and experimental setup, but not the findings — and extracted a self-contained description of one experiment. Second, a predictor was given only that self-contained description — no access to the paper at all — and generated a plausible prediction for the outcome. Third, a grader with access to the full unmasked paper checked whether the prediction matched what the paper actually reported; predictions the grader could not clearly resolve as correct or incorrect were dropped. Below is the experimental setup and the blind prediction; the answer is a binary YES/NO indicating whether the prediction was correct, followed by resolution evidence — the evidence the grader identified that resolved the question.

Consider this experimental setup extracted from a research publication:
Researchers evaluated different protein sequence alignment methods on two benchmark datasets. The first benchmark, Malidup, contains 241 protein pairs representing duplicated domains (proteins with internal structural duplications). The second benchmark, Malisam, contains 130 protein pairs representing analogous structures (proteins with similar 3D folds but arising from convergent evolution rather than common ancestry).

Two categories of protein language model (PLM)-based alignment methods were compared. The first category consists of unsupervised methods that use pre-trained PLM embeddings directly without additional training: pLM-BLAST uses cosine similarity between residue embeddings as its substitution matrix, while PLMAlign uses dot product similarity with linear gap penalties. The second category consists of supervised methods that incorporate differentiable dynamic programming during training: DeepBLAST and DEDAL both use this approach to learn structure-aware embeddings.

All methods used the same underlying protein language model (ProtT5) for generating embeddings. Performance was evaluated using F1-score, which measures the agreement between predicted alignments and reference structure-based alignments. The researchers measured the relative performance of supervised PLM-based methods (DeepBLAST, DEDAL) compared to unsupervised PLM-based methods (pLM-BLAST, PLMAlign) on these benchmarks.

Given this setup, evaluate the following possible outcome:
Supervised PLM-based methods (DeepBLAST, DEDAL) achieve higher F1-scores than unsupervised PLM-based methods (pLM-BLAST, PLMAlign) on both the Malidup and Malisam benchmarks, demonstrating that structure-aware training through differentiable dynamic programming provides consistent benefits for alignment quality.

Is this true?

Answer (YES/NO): NO